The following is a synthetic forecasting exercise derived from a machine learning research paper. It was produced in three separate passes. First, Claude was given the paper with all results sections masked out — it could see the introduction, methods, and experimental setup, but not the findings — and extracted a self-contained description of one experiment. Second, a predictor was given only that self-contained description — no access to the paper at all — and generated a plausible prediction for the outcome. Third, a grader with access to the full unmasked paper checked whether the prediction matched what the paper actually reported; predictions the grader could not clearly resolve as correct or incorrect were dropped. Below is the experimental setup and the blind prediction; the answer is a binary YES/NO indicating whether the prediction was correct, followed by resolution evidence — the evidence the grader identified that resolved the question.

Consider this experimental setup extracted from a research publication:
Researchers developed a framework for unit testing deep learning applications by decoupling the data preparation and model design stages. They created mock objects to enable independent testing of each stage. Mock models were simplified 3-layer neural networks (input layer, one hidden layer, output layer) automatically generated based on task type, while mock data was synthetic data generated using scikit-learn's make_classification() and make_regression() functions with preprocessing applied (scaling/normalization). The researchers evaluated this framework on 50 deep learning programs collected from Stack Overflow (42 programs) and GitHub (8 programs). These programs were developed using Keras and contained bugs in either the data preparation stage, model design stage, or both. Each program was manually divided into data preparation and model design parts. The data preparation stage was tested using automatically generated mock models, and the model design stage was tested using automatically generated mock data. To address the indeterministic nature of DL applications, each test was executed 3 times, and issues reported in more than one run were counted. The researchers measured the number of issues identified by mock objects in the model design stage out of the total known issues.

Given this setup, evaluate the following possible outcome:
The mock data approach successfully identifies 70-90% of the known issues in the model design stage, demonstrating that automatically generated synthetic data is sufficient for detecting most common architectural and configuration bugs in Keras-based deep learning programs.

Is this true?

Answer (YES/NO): YES